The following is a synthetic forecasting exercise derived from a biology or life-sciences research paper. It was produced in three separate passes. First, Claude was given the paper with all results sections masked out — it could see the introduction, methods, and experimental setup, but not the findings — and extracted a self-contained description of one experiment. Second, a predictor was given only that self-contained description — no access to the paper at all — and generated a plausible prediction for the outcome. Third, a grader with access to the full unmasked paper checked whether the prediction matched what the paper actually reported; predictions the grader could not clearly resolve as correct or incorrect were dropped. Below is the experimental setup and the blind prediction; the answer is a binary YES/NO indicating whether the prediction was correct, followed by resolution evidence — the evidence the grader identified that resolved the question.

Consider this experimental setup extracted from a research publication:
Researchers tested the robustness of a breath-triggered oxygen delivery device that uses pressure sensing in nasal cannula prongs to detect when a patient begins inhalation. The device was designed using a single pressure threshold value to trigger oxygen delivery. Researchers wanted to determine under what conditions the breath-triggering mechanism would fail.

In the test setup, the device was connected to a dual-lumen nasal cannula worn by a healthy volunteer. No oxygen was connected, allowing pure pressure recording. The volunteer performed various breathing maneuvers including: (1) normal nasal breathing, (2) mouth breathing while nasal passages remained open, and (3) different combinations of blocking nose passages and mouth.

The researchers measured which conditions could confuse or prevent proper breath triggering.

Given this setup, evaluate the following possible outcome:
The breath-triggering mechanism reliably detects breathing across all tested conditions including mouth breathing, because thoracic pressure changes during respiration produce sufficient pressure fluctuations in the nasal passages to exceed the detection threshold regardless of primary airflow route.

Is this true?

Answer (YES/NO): NO